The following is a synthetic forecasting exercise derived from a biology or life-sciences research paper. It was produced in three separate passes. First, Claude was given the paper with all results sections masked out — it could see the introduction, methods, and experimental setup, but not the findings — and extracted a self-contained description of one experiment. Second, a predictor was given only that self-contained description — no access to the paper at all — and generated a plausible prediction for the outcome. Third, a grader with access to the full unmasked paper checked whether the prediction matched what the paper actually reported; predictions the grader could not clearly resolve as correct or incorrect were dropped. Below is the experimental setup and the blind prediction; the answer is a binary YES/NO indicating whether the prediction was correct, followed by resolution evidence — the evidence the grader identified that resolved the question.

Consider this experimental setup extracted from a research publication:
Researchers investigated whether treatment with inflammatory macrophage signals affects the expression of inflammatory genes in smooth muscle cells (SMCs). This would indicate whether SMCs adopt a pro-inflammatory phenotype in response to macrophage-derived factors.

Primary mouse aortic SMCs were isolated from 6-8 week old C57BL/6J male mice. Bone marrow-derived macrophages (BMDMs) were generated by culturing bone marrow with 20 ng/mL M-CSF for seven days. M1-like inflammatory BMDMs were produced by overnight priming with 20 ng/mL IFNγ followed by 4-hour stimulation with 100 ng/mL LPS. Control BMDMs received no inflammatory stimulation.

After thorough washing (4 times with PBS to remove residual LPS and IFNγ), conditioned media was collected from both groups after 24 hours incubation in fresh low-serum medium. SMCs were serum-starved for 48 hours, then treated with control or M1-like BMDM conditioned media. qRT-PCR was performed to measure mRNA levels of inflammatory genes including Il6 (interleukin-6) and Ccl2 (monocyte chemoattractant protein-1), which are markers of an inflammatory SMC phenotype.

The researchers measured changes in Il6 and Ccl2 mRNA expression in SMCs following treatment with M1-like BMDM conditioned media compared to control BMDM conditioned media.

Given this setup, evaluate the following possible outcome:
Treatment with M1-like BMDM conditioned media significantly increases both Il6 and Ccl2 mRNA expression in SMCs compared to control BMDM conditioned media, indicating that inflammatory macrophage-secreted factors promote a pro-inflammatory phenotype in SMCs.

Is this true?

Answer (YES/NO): YES